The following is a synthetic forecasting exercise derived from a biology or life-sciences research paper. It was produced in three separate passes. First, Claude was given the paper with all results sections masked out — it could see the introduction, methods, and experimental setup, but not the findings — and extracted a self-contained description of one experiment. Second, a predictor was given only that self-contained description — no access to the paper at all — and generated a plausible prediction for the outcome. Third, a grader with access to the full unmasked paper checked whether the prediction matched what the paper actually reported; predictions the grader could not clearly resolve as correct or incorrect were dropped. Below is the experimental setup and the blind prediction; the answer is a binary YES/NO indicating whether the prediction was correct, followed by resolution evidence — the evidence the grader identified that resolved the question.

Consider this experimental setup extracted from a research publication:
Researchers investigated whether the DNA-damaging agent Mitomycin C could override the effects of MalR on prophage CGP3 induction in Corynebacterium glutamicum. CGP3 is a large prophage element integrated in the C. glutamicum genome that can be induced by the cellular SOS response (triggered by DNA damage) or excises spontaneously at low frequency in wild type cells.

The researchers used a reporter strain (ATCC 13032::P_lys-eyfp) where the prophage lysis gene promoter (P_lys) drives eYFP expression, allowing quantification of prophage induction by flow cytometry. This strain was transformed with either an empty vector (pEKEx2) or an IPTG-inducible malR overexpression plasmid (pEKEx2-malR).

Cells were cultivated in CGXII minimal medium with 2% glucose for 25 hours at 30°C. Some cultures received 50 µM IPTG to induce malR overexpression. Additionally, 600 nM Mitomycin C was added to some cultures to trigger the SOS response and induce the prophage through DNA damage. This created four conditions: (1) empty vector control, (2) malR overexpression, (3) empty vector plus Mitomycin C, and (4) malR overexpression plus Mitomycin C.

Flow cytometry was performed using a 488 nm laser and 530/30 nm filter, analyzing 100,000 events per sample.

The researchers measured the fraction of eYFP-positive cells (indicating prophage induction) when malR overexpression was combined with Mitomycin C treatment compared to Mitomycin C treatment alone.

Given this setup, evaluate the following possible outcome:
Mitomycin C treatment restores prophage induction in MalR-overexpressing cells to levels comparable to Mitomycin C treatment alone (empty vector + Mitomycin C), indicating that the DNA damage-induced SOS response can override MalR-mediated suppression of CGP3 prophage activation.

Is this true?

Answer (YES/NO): NO